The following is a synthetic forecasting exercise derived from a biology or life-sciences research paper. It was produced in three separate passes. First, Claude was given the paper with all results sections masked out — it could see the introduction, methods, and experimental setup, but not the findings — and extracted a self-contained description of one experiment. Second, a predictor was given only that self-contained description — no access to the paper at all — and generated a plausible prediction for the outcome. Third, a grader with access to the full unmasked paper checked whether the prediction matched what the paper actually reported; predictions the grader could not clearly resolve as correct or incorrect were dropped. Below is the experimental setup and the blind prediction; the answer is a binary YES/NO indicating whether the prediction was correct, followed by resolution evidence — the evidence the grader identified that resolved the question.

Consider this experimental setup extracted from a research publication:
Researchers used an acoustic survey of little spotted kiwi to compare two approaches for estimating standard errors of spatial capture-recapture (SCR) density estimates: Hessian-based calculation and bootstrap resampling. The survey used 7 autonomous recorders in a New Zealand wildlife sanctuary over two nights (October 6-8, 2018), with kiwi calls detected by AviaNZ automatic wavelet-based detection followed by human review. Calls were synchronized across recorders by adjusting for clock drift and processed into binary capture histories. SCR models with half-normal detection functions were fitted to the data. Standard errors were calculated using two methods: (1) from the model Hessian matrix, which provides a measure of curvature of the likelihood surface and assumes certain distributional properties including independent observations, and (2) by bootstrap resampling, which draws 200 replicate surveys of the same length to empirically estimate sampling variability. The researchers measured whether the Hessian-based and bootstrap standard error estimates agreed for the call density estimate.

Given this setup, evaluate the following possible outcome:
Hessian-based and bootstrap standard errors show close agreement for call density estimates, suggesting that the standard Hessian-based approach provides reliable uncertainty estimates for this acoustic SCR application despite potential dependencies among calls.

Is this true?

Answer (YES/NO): YES